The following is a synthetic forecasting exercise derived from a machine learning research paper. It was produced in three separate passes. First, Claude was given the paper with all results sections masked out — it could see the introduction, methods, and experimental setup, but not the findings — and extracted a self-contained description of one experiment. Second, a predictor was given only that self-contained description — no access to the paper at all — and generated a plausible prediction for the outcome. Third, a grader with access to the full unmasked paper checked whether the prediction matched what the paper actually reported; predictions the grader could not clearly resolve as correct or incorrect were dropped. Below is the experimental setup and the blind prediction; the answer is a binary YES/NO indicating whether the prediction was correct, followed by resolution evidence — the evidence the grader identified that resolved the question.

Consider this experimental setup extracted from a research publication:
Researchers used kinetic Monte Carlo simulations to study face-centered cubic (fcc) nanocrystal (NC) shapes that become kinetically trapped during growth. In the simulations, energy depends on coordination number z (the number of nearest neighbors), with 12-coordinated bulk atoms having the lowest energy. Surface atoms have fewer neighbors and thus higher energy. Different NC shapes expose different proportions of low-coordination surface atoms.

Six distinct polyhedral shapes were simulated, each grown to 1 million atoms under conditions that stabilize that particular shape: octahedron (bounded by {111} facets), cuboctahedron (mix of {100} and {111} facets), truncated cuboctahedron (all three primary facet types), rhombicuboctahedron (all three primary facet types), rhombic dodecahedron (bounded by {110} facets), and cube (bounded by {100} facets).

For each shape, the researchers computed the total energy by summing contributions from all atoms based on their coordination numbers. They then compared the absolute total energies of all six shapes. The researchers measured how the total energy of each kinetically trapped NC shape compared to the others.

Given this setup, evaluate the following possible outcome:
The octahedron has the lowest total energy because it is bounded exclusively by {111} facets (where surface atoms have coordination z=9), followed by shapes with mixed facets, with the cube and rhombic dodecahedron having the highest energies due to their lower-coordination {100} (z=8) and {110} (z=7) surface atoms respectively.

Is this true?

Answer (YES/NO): YES